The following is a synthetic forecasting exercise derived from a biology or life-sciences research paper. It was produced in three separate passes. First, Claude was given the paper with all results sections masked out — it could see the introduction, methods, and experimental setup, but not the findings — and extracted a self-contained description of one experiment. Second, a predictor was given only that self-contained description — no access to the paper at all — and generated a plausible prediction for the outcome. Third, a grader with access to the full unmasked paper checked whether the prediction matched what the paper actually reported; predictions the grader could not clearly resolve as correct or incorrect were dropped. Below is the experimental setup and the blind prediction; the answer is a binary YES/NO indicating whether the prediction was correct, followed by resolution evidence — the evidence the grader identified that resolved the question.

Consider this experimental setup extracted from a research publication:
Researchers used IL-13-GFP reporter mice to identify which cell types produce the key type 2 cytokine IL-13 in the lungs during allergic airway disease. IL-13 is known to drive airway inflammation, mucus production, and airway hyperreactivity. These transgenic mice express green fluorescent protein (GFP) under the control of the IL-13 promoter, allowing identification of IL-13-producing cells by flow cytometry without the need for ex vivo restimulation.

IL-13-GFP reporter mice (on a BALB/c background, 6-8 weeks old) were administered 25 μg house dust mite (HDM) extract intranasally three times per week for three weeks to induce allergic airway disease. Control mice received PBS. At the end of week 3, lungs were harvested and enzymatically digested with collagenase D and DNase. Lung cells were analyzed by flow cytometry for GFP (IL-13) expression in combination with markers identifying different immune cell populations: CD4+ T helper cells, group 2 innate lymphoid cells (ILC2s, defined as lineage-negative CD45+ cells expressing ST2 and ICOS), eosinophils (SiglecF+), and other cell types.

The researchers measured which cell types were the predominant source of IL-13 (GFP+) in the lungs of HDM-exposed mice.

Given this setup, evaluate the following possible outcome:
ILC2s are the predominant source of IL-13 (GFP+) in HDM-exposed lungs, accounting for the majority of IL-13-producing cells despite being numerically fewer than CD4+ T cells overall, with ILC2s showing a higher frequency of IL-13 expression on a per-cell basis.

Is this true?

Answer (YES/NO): NO